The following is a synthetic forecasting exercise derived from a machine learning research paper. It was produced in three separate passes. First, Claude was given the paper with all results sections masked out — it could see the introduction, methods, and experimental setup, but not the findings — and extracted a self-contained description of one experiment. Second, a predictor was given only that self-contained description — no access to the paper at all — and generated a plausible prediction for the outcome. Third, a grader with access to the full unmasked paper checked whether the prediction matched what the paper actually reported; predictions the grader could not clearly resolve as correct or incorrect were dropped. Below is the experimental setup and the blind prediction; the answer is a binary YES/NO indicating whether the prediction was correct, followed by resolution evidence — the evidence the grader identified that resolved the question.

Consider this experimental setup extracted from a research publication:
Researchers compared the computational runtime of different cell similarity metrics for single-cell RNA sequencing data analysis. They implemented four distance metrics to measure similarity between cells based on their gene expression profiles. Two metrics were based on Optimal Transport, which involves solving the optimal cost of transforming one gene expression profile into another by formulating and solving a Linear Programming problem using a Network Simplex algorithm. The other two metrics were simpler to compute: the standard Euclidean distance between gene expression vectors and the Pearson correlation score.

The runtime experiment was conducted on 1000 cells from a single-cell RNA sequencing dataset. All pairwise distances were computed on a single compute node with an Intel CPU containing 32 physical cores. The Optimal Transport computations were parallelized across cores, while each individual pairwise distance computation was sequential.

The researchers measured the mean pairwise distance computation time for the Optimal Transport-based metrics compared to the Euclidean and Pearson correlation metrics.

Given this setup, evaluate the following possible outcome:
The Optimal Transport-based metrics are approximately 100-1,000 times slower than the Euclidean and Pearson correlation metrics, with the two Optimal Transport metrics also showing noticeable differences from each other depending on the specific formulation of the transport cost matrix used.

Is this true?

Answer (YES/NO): NO